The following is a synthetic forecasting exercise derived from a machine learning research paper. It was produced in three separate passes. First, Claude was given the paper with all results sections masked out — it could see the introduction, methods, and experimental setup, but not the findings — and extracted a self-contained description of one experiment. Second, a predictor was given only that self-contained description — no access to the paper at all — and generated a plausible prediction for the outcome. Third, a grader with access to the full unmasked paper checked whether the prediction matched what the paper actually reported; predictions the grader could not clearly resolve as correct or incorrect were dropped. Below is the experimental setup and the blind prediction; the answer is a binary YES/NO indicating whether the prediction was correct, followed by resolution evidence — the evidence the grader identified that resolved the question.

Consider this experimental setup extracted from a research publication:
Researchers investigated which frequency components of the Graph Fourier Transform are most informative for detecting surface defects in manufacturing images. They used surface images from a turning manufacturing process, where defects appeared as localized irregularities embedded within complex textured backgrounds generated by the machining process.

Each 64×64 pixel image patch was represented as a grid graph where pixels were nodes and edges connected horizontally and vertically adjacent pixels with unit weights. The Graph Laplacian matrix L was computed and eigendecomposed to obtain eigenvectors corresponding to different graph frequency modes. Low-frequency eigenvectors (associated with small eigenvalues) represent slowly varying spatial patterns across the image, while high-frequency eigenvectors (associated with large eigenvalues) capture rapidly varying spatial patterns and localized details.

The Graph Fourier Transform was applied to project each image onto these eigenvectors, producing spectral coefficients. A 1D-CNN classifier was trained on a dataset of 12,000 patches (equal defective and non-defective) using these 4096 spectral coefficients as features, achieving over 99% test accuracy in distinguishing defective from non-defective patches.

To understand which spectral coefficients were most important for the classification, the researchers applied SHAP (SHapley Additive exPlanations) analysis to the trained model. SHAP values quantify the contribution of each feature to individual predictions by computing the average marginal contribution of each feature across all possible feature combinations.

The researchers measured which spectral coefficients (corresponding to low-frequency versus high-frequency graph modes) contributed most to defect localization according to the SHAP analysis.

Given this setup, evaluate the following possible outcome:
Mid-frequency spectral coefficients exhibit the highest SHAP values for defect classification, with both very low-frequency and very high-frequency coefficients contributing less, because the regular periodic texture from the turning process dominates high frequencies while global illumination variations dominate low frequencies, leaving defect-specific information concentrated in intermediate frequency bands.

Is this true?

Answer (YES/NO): NO